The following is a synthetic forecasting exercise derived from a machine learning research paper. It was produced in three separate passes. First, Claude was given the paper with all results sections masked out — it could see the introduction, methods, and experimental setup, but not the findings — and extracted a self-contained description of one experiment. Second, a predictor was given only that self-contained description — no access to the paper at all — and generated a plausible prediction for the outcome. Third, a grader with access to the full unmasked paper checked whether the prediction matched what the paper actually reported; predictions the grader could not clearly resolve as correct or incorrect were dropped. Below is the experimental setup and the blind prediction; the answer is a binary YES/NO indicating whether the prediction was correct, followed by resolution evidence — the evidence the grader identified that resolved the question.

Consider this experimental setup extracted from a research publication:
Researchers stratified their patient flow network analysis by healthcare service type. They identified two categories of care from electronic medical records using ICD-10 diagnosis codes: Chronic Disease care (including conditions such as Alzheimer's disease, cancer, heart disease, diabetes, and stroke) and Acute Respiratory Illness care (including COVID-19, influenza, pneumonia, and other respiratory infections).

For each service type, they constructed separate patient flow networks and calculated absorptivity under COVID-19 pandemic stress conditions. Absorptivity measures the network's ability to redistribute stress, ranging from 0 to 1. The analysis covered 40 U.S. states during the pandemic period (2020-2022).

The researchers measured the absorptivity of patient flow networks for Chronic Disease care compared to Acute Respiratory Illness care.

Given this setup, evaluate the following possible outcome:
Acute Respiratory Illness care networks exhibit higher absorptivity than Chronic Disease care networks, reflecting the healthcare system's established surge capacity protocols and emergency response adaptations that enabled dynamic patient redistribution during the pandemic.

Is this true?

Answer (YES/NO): NO